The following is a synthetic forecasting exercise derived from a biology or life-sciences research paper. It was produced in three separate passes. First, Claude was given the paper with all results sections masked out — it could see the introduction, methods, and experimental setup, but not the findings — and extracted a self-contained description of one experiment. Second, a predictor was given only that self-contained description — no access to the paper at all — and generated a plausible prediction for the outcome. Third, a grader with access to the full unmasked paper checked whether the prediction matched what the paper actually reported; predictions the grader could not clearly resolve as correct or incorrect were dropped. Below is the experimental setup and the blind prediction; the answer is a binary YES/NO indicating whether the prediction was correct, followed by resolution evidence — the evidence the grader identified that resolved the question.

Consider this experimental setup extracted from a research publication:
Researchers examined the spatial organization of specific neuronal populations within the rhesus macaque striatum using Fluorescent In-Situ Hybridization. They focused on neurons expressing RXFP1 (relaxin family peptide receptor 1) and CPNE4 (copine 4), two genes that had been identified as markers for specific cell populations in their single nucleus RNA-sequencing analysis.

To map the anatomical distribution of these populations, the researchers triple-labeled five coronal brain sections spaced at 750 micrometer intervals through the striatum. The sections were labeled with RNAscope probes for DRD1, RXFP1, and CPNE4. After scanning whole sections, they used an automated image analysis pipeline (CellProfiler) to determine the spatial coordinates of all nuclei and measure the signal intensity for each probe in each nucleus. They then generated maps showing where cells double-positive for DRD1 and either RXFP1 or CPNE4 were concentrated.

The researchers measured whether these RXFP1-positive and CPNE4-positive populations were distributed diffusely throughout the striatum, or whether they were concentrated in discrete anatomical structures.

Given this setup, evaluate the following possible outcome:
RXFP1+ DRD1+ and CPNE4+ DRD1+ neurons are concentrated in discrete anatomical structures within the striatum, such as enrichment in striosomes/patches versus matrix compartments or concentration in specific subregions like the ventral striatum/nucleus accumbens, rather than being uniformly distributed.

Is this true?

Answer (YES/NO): YES